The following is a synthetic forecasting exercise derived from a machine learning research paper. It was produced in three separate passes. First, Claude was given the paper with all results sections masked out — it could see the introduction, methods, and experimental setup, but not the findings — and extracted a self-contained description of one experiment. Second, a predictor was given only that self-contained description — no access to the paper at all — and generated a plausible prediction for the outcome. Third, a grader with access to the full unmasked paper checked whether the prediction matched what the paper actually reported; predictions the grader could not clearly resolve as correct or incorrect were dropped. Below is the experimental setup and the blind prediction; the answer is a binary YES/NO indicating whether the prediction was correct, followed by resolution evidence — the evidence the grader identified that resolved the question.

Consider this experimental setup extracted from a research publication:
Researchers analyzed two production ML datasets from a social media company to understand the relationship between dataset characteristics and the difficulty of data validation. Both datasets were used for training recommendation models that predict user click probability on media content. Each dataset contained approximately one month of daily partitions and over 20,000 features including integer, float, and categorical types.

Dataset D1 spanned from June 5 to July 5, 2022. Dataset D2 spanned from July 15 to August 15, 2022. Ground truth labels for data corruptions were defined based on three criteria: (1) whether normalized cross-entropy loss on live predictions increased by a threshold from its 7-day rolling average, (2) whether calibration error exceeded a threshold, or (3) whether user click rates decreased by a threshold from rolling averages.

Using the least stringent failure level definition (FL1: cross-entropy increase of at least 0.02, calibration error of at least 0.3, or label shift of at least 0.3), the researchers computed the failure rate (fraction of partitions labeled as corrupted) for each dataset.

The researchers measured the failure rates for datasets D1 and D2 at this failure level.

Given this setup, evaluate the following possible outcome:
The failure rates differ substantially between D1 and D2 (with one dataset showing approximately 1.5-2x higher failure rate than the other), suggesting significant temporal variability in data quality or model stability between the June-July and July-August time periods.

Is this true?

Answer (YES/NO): YES